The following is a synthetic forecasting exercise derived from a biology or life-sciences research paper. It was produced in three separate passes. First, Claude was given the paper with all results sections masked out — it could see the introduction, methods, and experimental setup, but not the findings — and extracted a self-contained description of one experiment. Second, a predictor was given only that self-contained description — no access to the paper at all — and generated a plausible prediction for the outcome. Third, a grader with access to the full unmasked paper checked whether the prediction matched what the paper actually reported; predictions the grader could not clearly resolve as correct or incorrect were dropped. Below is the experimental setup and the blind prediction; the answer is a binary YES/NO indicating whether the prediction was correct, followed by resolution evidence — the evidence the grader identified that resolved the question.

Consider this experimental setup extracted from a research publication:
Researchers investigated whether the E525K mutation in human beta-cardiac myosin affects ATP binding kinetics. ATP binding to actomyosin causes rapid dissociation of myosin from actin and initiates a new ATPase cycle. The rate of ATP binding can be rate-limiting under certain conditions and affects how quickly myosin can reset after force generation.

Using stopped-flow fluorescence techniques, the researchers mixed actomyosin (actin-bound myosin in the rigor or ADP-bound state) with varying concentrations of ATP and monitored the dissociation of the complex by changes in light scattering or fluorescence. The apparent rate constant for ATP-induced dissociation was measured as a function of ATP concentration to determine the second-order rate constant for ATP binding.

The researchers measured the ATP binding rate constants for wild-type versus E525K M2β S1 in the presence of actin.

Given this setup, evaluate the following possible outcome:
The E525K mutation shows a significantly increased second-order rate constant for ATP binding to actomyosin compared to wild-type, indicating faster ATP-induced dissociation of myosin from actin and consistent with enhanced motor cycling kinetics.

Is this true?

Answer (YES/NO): NO